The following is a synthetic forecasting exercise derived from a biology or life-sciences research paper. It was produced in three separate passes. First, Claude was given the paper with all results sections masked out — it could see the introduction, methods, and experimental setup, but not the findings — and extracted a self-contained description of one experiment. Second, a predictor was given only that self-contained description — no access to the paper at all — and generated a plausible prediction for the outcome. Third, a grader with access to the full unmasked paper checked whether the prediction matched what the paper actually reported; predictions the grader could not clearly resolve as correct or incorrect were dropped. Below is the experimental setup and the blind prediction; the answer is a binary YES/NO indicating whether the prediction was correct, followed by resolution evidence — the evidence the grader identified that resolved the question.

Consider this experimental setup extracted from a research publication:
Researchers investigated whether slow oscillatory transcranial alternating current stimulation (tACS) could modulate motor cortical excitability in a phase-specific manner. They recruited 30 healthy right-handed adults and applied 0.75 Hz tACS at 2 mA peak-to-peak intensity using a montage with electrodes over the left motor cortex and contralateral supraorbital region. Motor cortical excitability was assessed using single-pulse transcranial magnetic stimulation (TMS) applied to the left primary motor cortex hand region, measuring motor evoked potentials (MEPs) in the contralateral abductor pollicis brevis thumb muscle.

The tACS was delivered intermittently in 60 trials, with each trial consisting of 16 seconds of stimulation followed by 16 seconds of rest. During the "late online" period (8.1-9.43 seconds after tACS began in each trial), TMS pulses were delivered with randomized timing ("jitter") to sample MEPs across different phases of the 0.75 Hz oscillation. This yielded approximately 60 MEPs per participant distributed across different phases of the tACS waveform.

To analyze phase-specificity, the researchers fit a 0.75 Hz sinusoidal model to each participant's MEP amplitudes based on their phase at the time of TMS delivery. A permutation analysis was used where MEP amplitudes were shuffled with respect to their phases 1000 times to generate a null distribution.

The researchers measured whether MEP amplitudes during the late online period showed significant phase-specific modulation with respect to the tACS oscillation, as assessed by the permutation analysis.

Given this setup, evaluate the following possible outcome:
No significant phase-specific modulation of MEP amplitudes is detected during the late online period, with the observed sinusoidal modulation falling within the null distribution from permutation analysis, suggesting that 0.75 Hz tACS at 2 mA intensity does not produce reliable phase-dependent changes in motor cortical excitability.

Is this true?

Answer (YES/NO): YES